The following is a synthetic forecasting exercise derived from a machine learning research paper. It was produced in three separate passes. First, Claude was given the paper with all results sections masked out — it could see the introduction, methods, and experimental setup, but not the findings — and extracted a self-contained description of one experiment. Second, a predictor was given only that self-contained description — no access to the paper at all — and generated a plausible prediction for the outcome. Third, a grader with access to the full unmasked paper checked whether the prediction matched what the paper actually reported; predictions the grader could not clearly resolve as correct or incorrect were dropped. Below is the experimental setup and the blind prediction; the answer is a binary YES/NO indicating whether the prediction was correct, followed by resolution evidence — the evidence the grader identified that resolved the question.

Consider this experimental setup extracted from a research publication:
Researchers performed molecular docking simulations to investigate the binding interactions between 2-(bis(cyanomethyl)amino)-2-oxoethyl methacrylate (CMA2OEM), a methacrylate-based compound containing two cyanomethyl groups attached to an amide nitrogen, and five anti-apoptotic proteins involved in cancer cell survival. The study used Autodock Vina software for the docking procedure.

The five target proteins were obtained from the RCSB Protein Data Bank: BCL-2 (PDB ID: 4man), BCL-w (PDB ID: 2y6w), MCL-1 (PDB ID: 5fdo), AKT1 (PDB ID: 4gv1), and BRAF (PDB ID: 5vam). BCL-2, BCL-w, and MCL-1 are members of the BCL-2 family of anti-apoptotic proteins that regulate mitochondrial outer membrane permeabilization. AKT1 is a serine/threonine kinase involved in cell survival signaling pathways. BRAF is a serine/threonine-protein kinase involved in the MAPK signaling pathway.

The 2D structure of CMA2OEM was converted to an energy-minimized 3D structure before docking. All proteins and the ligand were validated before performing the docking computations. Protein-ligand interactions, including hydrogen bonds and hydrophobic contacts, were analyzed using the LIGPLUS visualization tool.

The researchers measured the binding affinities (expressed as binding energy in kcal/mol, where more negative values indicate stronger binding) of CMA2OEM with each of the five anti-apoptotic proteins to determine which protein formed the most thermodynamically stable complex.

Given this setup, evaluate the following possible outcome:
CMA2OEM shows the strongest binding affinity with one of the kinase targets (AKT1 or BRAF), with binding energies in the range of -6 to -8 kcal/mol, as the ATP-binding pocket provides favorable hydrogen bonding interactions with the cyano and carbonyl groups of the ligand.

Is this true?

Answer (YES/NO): YES